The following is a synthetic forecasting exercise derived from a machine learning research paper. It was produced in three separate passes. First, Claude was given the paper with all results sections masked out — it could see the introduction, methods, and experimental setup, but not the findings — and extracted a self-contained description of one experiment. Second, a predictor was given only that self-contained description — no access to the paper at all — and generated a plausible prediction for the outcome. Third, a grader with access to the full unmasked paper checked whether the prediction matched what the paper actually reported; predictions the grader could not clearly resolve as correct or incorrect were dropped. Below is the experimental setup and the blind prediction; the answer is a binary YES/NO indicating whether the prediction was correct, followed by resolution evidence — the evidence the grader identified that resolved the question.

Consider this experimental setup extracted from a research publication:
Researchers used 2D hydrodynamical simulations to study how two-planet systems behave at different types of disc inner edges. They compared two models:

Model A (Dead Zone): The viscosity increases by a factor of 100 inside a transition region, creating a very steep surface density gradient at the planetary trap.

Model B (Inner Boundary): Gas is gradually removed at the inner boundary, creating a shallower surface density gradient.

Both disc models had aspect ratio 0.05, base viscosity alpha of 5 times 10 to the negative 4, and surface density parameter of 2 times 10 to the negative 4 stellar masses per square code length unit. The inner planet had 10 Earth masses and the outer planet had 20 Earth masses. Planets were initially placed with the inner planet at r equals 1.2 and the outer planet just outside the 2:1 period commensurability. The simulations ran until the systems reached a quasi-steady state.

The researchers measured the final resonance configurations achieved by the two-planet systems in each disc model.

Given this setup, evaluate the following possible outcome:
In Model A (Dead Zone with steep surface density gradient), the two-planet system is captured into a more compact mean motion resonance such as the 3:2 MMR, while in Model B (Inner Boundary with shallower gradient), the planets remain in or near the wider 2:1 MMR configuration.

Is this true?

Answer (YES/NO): NO